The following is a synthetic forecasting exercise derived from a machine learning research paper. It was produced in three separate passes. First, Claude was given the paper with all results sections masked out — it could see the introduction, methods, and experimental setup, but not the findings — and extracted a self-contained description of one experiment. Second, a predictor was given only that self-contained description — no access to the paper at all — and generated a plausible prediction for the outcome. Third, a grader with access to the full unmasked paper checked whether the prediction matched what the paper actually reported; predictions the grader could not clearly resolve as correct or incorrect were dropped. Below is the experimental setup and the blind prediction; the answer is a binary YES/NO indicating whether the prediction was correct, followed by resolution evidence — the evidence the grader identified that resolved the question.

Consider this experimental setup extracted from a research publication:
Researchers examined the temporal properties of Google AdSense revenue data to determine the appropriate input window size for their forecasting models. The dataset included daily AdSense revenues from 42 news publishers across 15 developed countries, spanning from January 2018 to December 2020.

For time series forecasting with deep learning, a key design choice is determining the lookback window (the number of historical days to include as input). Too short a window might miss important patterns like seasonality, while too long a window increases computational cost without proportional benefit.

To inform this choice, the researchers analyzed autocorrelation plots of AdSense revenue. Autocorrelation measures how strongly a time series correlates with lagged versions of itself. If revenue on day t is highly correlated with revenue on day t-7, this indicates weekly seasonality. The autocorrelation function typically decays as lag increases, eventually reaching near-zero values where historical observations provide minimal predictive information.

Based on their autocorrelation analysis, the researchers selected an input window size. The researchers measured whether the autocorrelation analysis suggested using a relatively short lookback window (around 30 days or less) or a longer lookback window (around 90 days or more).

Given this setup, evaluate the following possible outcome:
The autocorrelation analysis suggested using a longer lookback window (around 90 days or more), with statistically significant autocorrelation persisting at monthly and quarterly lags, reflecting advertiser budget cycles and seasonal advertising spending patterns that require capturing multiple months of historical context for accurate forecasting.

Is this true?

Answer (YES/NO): NO